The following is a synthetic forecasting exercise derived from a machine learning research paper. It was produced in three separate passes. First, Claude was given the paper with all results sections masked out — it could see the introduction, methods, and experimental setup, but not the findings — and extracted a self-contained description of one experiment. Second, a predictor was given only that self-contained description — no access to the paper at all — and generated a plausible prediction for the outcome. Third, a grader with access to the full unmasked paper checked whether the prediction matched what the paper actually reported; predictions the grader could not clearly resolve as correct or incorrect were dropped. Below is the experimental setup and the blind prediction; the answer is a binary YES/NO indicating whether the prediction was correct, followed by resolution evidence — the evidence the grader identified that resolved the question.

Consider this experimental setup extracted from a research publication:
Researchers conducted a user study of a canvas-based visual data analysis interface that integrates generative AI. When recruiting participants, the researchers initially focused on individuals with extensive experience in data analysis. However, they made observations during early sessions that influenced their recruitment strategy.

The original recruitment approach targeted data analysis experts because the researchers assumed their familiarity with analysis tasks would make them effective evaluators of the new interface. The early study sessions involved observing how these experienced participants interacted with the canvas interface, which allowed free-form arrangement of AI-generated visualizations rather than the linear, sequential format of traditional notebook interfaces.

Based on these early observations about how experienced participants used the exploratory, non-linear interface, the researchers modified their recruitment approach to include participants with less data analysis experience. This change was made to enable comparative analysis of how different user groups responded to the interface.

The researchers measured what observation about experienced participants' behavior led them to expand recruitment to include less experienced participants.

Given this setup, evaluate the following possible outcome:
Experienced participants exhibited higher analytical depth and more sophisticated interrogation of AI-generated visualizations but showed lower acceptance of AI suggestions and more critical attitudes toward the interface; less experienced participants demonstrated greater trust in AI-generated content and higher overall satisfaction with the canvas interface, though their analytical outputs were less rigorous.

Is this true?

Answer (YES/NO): NO